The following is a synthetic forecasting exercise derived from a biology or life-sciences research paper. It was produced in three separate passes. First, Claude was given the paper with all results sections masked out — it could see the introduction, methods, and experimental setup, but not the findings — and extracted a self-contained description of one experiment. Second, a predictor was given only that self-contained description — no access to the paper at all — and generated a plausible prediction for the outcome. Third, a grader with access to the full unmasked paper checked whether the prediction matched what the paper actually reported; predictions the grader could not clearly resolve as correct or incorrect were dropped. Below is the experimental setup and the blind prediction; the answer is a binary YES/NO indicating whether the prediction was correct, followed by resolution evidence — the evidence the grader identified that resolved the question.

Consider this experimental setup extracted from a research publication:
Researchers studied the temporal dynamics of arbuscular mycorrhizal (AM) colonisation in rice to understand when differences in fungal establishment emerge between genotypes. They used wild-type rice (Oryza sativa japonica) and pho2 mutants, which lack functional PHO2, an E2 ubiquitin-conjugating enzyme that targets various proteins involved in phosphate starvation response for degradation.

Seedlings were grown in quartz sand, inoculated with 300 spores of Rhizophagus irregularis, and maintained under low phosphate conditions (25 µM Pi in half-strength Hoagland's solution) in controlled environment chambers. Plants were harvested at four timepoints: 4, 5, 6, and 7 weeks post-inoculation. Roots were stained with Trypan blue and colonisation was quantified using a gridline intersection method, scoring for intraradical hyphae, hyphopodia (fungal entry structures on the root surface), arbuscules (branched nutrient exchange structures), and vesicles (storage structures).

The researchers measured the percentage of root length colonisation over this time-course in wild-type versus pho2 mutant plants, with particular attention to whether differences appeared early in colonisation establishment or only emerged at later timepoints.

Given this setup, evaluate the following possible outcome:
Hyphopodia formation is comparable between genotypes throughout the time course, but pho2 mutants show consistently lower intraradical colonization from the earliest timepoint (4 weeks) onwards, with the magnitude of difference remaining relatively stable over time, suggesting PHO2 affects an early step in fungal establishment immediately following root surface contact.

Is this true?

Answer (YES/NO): NO